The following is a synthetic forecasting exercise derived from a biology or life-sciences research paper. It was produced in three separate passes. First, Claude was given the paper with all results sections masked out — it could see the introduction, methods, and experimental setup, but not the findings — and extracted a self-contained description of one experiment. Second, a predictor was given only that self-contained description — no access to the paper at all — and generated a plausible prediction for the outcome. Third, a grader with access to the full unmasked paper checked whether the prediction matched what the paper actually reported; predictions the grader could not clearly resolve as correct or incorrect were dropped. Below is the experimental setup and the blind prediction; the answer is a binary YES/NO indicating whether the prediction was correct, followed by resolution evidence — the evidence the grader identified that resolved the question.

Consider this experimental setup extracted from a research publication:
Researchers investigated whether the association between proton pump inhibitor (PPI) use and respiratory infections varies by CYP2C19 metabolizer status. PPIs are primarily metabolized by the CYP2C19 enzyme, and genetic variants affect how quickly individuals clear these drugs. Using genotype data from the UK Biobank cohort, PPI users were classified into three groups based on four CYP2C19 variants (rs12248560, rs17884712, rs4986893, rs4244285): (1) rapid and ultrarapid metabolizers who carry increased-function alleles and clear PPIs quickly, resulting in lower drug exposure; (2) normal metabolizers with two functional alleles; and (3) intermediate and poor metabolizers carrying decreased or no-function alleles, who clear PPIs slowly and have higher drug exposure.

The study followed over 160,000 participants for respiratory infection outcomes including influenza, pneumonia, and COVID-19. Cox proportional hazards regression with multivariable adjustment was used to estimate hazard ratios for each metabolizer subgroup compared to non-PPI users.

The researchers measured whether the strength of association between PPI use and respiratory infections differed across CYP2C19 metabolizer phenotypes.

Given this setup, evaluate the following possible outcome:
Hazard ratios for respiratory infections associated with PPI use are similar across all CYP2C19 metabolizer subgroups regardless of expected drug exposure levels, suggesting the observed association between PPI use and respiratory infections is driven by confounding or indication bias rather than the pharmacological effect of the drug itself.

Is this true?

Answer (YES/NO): NO